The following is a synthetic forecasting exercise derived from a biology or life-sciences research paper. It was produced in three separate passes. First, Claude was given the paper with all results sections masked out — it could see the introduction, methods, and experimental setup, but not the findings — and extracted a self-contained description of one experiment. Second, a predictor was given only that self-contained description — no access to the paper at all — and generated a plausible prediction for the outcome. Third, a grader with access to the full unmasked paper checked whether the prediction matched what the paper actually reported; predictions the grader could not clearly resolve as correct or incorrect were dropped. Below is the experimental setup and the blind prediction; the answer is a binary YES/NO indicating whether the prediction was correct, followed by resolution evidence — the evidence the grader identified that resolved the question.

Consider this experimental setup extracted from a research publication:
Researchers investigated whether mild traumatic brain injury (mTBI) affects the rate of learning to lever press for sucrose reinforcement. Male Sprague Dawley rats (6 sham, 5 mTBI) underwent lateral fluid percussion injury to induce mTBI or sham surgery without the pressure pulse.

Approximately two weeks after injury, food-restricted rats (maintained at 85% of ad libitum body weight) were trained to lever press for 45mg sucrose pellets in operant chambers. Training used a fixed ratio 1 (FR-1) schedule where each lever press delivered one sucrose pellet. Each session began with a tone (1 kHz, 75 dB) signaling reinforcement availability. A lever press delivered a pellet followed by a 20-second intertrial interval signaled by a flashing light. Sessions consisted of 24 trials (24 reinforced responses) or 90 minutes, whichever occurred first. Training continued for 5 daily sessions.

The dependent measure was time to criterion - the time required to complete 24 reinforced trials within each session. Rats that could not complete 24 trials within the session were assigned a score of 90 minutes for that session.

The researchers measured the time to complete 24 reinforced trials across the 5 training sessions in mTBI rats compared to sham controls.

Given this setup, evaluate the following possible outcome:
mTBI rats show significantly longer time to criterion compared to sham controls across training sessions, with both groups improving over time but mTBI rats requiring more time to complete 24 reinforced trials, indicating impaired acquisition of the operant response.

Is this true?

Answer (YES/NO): NO